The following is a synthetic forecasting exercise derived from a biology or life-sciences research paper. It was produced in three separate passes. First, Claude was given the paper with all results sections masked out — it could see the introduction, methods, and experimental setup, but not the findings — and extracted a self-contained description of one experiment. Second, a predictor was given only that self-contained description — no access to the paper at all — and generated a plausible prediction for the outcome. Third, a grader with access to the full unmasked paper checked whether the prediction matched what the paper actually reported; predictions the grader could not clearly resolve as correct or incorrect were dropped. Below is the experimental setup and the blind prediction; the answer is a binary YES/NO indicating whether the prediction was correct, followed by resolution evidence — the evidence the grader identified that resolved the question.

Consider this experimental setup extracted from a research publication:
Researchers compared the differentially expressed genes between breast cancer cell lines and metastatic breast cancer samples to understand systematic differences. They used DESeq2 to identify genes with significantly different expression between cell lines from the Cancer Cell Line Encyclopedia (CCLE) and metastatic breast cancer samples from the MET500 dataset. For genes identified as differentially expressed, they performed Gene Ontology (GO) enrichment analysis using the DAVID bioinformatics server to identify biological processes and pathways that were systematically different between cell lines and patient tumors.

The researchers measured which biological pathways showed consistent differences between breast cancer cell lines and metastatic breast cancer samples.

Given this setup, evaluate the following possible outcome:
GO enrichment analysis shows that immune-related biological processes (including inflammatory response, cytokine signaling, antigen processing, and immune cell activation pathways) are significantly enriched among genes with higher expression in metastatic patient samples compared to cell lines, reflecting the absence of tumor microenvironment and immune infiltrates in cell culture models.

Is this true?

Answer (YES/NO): YES